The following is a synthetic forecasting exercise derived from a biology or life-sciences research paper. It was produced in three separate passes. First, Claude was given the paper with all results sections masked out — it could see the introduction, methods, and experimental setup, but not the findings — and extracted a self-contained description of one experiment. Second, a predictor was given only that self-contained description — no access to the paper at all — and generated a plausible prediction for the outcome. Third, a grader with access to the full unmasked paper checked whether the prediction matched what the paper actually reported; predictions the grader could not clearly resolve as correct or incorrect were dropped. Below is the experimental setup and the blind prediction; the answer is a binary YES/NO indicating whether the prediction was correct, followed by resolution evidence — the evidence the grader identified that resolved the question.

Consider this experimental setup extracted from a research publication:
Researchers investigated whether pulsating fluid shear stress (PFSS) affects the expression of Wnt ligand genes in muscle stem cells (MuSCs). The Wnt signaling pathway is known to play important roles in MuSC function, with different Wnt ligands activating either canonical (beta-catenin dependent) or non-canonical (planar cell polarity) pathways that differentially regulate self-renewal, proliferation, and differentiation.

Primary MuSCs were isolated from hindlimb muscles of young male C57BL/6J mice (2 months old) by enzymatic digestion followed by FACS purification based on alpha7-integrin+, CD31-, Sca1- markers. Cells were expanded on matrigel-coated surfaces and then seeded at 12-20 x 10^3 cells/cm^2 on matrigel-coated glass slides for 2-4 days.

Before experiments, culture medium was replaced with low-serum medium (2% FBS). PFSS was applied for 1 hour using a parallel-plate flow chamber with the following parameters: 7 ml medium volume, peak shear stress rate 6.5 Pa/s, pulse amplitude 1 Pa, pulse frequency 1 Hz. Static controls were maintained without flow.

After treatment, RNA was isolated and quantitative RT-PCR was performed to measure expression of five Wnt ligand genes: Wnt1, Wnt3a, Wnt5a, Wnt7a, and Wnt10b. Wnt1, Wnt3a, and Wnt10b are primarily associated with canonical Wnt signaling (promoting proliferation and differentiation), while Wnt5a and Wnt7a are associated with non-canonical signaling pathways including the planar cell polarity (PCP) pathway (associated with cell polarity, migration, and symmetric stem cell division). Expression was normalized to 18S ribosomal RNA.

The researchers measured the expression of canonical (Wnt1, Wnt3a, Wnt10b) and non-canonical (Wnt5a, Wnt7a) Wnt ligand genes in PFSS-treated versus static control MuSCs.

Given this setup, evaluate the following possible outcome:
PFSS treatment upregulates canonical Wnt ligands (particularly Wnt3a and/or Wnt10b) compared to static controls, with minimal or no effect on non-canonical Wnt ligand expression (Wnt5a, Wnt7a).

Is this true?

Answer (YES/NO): NO